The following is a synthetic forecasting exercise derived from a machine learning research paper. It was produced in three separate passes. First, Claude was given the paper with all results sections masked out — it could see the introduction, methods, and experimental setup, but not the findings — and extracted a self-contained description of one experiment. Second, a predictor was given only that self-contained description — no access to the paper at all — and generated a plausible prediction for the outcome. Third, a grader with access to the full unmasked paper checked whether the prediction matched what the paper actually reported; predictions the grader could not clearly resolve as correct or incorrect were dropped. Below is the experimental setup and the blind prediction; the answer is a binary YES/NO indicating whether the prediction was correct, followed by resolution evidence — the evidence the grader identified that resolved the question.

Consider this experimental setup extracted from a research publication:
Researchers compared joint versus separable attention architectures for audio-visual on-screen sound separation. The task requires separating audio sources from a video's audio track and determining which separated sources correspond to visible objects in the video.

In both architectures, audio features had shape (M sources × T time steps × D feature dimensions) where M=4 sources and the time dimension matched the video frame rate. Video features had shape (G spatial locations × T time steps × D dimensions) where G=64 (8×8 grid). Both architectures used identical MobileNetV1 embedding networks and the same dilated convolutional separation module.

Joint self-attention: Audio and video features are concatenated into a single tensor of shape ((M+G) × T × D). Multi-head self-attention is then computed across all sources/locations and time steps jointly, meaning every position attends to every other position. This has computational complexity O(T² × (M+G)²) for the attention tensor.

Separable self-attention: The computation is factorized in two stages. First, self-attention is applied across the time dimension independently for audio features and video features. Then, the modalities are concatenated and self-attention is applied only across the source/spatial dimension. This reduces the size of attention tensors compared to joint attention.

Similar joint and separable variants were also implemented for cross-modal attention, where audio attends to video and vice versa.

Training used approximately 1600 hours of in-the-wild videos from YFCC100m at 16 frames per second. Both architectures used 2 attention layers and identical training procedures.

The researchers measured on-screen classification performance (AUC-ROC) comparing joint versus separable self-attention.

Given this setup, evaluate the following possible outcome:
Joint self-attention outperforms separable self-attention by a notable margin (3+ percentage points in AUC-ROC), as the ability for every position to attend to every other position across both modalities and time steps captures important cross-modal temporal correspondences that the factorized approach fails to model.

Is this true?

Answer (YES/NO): NO